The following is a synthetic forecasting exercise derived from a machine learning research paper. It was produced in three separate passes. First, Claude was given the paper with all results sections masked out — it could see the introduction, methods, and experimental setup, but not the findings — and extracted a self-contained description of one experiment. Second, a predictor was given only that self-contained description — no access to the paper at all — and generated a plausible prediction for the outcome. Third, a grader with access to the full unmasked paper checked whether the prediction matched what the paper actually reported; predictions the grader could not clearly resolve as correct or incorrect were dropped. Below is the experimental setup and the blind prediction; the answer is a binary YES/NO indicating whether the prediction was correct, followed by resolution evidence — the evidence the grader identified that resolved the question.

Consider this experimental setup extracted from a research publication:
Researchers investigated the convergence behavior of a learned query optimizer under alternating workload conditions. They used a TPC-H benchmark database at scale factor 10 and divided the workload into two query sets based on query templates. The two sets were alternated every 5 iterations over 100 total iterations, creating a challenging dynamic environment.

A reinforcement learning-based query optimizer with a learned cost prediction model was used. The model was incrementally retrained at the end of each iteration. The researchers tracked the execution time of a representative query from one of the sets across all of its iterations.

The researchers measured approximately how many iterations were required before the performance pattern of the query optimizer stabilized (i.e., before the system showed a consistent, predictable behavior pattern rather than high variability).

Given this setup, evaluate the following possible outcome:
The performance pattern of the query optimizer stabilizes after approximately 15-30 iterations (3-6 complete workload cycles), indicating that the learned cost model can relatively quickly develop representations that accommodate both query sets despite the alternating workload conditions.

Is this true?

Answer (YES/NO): YES